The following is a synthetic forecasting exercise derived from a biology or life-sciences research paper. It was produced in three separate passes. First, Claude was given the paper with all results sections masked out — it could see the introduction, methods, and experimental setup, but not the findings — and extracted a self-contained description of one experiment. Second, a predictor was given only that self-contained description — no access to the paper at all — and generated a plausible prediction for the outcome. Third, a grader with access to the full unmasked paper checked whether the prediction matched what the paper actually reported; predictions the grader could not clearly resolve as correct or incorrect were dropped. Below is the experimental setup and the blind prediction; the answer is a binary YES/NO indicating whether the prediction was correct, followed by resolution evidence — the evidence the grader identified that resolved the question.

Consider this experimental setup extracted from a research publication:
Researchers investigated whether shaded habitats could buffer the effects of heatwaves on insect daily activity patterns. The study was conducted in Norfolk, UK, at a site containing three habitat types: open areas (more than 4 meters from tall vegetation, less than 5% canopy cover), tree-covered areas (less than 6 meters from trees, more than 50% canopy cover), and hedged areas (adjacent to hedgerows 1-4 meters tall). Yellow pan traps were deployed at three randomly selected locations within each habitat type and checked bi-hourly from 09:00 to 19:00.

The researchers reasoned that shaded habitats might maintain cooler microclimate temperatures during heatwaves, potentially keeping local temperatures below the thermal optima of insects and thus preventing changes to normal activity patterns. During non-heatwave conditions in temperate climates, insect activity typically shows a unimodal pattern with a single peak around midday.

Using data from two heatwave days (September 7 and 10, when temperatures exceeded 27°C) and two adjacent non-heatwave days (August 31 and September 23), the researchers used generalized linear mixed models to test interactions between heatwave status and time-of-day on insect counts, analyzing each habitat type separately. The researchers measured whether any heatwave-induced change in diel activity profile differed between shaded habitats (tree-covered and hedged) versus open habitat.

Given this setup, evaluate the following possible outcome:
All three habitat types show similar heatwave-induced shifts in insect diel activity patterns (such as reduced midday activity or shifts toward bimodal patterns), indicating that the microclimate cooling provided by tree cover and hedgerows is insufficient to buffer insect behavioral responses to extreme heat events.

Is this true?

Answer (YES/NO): YES